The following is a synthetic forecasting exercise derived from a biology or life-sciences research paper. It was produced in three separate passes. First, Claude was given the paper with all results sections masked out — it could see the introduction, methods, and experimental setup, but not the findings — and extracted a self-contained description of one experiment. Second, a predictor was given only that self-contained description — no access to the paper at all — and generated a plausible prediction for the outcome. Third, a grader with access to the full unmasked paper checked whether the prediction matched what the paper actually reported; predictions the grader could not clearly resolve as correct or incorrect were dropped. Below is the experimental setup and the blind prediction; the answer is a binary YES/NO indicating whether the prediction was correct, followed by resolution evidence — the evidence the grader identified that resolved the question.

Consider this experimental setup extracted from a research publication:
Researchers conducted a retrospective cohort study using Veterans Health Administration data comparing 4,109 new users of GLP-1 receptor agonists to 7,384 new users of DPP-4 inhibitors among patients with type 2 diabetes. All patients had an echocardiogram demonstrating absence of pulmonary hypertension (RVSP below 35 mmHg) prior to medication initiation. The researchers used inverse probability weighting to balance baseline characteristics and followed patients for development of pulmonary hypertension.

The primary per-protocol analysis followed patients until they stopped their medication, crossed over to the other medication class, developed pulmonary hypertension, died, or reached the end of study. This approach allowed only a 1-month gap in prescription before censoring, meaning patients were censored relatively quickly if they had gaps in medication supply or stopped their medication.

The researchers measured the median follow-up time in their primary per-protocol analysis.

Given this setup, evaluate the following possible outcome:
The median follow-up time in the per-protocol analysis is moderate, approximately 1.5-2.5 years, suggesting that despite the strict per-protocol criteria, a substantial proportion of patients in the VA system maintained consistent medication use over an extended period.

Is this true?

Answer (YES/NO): NO